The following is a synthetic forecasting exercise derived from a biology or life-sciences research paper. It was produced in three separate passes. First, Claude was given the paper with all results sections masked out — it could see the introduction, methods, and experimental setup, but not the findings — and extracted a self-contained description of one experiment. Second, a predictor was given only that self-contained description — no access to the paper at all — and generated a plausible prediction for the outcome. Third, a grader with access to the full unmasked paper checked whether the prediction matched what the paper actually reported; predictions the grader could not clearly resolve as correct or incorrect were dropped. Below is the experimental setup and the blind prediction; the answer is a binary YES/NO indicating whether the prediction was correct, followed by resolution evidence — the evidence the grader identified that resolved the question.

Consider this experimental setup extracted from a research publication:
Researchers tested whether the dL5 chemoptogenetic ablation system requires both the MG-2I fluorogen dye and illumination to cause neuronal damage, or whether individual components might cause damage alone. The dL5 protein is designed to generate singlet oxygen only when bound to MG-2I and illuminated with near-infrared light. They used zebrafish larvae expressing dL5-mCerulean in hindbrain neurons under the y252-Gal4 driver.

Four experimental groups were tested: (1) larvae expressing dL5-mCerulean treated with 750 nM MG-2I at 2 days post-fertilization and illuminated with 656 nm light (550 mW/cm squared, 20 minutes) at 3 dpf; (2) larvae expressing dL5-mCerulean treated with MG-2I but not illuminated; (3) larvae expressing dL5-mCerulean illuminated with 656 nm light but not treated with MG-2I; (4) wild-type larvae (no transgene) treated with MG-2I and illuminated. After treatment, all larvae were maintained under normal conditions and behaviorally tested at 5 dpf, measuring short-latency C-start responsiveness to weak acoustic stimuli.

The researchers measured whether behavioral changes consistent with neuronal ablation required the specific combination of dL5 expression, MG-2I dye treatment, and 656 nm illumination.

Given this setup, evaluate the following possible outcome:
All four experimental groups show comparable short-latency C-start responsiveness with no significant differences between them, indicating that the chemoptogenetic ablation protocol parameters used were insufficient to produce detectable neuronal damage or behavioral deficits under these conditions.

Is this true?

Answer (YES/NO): NO